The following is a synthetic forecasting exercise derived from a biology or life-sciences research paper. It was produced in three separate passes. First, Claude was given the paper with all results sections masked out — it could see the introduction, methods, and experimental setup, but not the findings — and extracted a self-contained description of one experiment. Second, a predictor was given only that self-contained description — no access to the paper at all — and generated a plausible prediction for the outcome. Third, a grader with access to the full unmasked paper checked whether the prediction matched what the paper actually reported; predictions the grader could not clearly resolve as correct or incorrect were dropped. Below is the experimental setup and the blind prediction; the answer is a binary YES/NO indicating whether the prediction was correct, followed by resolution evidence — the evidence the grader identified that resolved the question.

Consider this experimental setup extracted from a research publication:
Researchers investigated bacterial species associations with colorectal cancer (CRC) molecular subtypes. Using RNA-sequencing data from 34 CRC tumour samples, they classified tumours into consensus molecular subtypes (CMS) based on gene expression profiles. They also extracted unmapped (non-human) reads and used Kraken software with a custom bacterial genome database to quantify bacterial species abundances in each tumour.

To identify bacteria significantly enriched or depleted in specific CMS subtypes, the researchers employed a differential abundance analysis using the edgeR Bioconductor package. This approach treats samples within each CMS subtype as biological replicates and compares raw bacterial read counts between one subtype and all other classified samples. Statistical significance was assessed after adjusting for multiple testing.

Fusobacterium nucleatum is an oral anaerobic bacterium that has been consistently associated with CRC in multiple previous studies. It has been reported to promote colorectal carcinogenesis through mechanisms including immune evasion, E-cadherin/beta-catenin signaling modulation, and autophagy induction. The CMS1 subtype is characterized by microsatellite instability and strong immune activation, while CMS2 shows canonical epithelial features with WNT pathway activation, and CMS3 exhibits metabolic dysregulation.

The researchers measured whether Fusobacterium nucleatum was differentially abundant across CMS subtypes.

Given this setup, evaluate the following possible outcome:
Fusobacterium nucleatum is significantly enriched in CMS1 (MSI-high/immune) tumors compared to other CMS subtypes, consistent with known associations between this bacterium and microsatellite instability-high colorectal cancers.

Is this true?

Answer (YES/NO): YES